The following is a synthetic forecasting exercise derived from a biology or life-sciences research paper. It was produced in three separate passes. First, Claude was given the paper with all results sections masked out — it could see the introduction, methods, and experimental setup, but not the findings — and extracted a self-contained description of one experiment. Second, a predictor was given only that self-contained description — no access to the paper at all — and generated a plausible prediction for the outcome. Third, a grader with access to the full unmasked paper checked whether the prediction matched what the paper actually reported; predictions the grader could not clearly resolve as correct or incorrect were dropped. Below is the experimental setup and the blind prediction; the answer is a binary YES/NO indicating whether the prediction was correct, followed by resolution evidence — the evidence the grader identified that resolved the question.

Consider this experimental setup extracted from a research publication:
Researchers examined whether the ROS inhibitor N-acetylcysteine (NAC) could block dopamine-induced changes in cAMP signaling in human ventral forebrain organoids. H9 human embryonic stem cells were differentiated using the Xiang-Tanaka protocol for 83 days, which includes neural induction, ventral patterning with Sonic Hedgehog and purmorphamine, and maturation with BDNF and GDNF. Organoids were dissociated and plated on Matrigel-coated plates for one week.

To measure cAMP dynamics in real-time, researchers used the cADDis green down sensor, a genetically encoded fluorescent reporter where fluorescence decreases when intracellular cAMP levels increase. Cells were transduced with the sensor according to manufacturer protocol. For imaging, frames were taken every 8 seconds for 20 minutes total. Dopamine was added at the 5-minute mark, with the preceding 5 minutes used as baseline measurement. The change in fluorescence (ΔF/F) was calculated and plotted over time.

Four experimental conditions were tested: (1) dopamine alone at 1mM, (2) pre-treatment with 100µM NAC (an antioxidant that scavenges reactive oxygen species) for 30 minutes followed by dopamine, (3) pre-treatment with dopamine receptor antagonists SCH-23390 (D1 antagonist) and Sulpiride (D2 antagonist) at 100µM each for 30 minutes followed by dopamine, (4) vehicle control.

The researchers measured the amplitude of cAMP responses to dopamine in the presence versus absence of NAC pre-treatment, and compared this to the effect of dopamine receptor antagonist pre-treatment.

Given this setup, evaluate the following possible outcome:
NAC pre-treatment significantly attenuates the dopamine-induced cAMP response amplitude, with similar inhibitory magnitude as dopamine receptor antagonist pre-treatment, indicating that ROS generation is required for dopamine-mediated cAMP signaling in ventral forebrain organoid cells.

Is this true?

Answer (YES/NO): NO